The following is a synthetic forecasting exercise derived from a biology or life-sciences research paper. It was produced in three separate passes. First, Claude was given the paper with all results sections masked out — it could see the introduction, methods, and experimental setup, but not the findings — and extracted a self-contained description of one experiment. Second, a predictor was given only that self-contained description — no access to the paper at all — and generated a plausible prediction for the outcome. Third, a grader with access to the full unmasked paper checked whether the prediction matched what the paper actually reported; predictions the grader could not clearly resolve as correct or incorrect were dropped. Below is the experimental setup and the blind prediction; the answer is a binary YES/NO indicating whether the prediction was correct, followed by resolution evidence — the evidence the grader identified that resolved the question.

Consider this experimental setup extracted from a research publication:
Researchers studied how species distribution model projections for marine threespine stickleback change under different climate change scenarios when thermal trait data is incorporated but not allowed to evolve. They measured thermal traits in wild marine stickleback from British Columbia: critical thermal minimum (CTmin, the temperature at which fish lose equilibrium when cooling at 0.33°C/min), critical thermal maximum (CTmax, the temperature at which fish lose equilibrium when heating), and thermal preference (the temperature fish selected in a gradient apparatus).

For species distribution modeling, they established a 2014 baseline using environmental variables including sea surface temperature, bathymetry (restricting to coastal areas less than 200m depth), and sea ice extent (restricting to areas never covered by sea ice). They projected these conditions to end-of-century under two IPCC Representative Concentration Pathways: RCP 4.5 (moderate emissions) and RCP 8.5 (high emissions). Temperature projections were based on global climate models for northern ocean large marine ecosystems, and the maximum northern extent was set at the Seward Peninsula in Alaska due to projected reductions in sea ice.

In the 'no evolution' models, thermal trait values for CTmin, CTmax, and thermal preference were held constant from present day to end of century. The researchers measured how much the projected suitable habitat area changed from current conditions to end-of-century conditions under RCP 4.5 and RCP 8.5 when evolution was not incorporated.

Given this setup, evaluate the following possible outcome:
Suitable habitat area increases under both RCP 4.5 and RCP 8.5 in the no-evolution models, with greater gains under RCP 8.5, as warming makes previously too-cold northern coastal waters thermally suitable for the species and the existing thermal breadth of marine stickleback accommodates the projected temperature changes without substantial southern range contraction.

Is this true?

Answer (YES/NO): YES